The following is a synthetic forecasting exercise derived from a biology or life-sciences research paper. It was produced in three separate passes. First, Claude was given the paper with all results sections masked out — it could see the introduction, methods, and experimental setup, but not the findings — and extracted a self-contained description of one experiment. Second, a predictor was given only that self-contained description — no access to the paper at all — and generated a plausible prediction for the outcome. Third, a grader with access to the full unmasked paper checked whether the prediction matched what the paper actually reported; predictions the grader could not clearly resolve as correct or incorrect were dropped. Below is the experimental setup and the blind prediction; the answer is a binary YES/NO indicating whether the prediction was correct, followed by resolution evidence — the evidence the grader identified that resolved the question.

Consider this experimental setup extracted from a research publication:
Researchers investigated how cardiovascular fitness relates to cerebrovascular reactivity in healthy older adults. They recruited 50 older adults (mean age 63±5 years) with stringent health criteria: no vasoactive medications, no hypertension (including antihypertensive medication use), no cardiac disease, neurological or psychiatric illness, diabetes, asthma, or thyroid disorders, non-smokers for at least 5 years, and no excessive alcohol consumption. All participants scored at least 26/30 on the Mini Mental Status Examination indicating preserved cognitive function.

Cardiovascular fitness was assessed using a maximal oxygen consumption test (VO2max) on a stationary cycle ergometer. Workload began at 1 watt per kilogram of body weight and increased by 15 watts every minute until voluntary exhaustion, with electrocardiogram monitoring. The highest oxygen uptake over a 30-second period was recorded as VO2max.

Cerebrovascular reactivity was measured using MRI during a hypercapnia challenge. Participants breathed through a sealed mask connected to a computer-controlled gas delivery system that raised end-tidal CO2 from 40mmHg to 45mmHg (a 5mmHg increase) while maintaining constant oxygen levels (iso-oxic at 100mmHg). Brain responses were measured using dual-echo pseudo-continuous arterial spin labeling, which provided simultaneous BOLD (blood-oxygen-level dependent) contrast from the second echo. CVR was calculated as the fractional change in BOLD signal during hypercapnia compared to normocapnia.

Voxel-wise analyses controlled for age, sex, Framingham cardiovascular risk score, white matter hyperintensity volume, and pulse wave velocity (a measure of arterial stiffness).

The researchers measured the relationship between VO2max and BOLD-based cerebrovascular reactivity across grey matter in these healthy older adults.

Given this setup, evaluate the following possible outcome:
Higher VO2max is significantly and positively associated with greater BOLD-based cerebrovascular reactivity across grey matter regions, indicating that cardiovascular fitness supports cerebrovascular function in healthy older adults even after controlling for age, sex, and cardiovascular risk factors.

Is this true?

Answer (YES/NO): NO